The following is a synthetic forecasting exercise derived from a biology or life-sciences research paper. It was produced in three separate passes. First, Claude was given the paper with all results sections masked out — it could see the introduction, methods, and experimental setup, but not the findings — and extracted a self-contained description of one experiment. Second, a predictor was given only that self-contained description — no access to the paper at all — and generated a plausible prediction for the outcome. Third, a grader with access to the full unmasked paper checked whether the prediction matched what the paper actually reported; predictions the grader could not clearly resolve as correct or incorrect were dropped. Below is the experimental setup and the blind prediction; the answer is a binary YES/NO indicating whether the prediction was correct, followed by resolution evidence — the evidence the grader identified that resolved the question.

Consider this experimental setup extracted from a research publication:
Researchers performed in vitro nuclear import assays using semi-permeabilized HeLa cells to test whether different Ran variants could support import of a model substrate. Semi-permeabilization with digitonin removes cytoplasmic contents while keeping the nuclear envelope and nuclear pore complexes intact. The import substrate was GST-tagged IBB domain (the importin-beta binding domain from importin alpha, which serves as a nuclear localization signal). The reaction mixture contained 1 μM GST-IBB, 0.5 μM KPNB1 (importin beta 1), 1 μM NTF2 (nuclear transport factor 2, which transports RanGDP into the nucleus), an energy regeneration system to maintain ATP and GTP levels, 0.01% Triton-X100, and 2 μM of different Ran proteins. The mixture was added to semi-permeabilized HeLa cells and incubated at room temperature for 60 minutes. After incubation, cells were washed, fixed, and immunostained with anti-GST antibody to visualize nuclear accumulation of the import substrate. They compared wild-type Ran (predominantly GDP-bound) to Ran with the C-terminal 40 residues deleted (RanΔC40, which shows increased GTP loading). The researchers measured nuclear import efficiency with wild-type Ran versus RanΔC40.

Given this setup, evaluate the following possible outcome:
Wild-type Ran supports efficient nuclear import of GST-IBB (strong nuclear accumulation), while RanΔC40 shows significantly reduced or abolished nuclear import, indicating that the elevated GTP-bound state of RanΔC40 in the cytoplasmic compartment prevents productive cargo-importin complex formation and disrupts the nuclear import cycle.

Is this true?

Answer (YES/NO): YES